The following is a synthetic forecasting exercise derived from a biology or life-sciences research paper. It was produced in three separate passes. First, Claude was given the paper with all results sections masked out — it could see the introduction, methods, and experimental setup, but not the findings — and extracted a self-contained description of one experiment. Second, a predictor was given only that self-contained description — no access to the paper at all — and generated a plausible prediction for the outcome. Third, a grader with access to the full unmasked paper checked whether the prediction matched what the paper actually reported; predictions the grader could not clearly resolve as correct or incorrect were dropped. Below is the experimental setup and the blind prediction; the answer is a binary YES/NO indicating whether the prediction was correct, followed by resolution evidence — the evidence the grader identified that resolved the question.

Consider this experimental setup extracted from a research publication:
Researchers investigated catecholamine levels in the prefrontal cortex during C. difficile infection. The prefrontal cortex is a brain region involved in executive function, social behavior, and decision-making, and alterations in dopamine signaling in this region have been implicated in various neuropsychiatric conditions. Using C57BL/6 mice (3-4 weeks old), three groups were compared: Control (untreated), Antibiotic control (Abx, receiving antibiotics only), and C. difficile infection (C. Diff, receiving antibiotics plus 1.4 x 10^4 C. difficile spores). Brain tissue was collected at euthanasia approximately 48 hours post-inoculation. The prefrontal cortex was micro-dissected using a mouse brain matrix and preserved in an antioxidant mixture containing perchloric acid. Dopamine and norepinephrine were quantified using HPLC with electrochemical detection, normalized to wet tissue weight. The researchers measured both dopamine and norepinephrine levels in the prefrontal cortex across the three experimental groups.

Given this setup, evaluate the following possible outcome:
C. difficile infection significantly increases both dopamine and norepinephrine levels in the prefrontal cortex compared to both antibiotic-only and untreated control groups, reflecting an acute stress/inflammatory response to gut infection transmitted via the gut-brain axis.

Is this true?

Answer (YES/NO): NO